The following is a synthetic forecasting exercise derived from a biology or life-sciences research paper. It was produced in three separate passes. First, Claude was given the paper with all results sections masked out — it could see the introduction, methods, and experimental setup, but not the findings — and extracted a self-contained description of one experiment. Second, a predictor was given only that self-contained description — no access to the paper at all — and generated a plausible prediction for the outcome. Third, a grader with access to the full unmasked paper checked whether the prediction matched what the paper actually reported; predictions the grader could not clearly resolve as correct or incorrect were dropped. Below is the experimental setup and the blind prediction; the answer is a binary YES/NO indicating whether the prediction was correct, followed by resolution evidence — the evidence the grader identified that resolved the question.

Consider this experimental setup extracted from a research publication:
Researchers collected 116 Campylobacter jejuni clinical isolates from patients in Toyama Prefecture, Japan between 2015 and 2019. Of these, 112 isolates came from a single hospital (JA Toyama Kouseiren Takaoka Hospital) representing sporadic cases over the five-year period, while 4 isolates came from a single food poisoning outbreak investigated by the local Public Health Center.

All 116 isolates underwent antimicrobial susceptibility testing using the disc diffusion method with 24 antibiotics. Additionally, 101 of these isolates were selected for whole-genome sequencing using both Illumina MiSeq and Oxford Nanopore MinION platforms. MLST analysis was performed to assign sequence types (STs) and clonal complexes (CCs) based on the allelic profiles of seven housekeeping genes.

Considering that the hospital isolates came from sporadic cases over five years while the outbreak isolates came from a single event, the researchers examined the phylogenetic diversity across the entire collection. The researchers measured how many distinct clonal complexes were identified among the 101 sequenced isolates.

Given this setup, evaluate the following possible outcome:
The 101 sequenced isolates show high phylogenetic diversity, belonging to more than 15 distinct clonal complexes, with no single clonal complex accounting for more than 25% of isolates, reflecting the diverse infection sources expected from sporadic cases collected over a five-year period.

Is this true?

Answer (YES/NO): NO